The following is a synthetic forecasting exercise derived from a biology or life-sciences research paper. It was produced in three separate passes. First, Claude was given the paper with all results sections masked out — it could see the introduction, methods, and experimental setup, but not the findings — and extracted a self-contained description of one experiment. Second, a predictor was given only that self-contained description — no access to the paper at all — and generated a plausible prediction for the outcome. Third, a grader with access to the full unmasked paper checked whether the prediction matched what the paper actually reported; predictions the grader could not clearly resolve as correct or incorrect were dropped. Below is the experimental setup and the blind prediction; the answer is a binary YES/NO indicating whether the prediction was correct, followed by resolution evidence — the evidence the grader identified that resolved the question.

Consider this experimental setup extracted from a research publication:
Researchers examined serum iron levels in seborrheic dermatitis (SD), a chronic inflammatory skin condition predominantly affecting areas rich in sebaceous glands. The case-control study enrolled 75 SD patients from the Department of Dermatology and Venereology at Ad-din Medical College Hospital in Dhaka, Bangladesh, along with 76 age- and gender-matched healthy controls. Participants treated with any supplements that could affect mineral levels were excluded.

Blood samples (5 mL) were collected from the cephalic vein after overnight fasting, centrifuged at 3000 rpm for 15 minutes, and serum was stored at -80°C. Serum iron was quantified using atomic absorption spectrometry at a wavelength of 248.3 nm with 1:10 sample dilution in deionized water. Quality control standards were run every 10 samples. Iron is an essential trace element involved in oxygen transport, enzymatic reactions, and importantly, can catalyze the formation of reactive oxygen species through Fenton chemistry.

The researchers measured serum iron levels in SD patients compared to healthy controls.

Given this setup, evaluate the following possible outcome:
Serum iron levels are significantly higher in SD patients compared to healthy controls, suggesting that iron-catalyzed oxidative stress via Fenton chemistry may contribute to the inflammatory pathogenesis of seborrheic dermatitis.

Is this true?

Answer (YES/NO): YES